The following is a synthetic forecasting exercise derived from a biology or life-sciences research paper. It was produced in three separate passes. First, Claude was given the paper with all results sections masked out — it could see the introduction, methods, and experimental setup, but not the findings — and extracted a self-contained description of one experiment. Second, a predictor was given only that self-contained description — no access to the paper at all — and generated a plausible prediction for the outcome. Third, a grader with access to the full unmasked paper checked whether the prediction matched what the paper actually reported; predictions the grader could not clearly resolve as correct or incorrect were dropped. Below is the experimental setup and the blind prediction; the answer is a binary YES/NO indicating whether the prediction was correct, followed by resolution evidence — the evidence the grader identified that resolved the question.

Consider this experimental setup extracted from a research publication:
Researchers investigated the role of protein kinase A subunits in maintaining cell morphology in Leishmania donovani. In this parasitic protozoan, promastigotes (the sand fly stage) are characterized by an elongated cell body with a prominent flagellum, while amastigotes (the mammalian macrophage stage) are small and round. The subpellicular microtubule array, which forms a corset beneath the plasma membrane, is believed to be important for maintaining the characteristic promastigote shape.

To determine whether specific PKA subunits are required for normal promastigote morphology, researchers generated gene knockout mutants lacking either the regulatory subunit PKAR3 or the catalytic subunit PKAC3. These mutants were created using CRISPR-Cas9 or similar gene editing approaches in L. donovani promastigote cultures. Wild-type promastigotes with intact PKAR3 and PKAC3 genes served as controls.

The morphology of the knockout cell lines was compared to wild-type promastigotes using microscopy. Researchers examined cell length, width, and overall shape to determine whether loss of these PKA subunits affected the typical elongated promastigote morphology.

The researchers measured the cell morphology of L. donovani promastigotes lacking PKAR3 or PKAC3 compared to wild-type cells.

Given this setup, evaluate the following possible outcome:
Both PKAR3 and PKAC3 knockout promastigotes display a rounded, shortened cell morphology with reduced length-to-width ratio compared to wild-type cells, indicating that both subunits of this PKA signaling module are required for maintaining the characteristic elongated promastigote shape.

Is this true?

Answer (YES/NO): YES